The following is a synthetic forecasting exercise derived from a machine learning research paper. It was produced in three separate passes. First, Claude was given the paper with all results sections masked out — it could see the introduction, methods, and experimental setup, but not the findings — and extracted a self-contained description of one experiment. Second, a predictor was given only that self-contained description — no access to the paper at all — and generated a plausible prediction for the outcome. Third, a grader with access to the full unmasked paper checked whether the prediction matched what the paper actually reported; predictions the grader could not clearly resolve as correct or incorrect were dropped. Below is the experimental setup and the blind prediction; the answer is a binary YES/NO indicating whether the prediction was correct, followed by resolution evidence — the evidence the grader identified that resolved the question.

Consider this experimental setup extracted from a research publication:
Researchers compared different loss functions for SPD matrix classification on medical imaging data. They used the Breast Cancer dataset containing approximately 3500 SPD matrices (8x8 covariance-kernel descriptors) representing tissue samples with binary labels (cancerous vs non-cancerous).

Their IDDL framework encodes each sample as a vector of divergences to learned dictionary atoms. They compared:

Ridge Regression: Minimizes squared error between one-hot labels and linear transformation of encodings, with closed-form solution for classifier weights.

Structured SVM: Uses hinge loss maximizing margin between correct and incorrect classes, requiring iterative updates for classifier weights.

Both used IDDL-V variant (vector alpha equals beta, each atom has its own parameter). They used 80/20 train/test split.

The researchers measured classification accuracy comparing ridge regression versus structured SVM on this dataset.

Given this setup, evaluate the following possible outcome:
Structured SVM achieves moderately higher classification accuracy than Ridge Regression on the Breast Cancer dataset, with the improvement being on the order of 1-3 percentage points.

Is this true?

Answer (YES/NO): NO